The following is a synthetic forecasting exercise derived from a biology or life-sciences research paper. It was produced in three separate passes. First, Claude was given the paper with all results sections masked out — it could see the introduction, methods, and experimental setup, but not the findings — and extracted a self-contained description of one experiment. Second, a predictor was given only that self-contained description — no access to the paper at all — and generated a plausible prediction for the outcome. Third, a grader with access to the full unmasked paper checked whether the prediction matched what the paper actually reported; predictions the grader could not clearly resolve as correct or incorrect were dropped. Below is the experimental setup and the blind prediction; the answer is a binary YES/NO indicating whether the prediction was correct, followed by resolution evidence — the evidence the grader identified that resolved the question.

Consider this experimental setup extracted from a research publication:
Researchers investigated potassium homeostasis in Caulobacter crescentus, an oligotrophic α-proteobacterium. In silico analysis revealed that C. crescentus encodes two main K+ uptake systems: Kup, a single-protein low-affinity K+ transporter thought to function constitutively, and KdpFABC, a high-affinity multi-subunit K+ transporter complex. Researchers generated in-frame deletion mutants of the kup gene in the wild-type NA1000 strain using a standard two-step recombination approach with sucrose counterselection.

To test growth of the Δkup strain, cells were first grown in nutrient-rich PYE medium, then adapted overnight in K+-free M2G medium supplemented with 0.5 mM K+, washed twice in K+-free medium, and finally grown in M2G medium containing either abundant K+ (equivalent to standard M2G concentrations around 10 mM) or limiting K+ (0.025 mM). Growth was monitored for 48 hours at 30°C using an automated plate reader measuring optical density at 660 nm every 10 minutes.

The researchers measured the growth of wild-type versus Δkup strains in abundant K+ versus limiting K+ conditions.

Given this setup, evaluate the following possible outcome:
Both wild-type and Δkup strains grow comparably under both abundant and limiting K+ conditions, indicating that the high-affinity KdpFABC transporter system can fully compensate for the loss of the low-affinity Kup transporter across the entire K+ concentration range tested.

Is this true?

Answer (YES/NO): NO